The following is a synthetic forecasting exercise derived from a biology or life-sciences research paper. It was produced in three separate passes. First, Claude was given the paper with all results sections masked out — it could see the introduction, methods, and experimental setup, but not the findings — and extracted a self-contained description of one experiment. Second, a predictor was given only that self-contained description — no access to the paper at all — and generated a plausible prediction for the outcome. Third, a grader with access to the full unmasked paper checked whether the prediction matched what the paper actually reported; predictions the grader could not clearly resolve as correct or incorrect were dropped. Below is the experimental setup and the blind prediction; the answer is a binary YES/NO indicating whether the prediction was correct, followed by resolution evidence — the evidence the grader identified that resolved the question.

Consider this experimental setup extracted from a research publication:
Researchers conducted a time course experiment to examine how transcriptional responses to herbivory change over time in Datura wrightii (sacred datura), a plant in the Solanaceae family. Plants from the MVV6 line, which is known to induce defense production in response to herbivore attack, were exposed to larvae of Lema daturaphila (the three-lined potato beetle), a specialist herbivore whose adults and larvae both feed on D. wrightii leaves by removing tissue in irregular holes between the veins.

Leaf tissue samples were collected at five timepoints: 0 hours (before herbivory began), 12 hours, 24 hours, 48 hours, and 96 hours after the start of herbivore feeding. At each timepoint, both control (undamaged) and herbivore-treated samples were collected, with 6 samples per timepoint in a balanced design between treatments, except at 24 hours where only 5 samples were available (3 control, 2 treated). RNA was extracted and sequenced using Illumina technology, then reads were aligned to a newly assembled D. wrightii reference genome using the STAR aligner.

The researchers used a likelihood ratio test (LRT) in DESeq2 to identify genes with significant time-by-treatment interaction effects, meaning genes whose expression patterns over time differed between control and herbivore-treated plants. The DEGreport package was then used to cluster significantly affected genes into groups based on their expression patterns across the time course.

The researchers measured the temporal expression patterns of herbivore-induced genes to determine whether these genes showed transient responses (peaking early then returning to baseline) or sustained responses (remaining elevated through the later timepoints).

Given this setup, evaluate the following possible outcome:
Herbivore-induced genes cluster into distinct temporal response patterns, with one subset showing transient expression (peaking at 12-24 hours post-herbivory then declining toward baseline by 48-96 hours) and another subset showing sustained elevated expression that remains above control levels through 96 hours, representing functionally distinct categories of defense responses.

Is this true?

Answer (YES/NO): NO